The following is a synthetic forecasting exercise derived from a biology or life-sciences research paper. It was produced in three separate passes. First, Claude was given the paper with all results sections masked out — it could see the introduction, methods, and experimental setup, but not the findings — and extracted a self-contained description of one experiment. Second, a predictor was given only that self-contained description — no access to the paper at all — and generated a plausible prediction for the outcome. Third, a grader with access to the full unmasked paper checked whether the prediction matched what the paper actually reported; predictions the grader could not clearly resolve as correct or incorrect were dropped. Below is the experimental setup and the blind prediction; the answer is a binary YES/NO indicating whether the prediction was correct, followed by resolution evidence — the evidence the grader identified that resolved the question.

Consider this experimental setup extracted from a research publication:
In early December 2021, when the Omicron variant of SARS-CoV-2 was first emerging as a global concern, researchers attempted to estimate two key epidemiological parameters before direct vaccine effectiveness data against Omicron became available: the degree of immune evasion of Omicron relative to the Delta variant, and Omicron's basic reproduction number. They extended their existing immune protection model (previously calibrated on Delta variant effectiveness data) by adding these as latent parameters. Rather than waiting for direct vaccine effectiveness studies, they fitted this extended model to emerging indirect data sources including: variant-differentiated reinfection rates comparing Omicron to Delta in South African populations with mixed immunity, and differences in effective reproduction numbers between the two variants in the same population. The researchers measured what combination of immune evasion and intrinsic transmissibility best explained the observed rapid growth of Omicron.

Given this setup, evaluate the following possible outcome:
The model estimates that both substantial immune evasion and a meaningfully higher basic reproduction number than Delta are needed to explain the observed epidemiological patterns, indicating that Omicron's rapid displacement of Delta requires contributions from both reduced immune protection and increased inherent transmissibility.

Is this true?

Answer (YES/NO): NO